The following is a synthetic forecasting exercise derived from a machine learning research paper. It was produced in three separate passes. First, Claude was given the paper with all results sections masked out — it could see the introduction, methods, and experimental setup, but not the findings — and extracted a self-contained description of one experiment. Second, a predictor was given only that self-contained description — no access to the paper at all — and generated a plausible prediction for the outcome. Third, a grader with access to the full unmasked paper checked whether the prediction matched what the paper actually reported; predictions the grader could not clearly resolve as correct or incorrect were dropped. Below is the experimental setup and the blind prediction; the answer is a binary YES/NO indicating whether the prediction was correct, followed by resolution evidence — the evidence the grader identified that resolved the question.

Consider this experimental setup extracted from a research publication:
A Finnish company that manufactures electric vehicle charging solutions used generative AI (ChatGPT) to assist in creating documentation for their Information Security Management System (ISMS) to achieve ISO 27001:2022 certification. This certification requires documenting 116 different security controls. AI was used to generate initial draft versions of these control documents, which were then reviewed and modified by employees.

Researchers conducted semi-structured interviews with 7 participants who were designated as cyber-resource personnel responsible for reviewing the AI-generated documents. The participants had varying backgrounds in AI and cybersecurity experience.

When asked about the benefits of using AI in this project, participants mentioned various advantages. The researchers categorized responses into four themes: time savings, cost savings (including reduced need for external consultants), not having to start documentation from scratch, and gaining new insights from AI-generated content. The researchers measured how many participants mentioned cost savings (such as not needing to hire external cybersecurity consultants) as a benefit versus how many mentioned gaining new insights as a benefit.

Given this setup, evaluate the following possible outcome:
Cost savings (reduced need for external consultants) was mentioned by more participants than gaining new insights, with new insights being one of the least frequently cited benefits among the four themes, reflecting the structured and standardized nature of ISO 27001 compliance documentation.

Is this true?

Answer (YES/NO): YES